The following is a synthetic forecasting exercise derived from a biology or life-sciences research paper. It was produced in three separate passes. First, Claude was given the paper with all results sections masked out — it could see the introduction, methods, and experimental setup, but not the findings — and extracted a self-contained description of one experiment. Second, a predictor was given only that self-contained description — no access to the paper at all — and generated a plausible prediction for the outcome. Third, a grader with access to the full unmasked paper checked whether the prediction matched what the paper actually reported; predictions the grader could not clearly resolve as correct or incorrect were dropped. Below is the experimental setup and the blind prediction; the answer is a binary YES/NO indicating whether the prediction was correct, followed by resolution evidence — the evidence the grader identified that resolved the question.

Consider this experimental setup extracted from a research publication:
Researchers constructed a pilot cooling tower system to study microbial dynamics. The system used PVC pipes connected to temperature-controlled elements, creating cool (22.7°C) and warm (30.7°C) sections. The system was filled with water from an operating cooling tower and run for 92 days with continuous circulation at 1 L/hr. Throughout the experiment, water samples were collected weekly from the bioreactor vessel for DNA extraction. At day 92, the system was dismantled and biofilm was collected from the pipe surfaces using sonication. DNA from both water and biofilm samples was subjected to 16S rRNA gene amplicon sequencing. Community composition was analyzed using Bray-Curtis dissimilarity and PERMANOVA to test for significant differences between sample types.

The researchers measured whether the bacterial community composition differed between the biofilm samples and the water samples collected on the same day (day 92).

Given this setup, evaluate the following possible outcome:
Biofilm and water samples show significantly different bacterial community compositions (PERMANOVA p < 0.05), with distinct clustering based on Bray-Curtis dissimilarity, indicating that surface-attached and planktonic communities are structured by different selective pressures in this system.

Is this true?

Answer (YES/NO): YES